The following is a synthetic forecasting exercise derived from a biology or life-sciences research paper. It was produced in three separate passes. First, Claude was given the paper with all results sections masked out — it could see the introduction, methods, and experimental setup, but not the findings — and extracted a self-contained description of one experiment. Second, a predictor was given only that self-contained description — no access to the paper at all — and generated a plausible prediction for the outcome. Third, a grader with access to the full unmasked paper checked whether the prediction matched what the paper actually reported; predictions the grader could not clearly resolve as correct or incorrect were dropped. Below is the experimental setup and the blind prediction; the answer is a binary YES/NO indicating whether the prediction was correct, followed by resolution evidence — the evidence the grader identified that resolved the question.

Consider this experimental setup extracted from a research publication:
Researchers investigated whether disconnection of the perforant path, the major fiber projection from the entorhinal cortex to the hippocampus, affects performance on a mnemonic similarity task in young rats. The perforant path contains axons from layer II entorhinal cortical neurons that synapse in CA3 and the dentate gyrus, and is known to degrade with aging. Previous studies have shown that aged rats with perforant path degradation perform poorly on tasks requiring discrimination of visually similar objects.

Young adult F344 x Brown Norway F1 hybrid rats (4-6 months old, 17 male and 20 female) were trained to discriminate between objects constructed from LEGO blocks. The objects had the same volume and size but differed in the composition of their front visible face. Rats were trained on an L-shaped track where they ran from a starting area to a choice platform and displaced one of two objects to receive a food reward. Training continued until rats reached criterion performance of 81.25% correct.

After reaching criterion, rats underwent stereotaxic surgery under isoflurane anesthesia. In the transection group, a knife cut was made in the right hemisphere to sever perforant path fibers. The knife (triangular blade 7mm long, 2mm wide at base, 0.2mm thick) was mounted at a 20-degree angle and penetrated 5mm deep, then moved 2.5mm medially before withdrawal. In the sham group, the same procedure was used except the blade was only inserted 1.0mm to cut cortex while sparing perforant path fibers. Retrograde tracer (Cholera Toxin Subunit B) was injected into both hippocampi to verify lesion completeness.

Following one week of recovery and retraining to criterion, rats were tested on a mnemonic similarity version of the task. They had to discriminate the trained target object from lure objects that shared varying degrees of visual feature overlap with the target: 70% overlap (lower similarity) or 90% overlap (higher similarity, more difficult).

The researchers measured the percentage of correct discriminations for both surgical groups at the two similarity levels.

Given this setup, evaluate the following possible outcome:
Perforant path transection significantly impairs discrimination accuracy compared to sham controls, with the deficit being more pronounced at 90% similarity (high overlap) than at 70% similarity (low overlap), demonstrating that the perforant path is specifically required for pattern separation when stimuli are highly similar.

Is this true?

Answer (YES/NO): NO